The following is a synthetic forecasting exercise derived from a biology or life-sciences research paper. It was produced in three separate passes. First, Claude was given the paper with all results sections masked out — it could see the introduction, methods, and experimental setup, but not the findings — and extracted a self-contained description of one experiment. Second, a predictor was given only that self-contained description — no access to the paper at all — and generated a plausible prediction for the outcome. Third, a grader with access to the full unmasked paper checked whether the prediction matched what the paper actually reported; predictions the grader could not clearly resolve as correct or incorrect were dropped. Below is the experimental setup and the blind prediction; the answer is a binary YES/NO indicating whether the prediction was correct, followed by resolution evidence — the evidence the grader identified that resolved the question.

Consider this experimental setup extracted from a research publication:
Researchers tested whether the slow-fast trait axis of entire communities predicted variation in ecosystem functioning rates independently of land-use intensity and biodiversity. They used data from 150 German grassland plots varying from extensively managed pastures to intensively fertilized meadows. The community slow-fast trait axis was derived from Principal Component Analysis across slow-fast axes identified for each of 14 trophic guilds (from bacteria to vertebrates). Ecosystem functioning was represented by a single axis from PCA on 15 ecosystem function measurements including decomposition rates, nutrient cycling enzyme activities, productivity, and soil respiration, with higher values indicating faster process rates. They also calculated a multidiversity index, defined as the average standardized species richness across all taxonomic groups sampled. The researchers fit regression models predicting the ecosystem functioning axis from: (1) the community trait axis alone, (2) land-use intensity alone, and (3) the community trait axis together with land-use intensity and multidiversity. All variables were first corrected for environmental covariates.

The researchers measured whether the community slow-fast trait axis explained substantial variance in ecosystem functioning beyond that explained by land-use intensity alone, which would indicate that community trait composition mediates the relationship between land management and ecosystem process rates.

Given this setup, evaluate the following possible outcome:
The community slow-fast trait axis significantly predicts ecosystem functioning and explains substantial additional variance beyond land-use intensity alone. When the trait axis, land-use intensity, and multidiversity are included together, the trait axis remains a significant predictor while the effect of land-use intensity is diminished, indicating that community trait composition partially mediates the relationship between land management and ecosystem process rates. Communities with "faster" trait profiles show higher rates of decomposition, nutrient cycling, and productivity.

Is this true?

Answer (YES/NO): YES